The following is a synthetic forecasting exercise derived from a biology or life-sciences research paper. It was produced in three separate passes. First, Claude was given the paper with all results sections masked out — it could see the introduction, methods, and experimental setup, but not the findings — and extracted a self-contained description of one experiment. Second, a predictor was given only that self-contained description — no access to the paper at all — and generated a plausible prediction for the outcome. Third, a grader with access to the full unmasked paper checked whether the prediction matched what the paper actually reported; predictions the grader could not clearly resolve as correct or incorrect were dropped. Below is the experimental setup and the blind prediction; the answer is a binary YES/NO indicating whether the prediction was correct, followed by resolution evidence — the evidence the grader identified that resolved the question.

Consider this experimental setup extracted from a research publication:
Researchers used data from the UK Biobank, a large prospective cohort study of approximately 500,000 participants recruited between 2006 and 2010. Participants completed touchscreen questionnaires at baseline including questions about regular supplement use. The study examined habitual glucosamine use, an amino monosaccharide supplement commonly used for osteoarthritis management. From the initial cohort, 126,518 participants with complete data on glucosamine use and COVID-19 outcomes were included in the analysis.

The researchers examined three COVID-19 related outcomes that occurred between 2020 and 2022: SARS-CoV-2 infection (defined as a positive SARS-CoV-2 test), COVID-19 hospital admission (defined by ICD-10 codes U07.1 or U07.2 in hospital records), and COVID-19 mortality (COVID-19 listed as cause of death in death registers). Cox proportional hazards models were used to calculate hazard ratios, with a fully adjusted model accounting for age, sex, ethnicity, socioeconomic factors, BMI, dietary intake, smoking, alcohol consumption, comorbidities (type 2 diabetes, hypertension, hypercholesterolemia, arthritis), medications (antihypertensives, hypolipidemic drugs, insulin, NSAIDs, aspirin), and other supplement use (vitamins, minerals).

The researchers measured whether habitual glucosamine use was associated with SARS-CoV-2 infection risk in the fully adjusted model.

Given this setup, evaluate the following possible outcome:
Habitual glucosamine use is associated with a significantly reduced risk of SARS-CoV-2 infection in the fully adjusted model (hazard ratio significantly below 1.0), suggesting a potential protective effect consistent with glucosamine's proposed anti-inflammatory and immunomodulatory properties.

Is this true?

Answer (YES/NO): NO